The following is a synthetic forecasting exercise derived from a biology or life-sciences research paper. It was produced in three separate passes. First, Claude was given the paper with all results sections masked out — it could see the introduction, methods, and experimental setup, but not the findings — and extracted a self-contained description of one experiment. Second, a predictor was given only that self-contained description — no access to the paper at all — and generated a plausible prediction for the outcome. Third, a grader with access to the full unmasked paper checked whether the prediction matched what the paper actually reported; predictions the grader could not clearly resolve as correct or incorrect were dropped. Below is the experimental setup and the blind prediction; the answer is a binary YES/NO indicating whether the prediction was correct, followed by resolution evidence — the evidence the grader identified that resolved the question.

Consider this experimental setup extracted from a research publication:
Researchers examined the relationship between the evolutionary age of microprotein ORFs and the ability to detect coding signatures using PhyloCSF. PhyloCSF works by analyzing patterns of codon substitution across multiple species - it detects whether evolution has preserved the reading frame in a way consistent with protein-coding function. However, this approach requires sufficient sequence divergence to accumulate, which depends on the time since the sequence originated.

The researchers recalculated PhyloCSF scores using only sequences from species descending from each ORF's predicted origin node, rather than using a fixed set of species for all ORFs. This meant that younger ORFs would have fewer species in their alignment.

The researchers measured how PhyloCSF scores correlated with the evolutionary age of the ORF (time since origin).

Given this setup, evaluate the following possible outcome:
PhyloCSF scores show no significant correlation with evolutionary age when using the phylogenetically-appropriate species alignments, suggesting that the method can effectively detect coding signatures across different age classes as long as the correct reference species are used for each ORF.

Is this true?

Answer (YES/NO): NO